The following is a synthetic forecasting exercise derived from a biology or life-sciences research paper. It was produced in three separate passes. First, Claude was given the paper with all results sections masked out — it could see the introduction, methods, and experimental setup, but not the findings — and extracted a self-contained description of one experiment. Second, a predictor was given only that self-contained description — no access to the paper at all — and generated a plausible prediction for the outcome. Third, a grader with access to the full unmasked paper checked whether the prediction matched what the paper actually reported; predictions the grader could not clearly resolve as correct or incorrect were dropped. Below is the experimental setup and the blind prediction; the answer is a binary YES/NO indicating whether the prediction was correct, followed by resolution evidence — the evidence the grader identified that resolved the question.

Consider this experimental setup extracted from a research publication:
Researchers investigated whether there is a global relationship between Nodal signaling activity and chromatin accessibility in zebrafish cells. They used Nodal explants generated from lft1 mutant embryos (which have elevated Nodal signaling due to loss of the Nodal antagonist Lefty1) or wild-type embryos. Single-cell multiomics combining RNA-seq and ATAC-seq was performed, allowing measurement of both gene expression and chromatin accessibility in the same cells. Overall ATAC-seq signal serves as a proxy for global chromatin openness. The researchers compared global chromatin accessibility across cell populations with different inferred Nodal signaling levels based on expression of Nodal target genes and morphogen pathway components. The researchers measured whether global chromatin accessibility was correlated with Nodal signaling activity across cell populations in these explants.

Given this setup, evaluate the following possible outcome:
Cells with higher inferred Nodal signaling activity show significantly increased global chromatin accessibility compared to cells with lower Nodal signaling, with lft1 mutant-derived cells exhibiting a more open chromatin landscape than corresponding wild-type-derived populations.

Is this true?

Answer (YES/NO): NO